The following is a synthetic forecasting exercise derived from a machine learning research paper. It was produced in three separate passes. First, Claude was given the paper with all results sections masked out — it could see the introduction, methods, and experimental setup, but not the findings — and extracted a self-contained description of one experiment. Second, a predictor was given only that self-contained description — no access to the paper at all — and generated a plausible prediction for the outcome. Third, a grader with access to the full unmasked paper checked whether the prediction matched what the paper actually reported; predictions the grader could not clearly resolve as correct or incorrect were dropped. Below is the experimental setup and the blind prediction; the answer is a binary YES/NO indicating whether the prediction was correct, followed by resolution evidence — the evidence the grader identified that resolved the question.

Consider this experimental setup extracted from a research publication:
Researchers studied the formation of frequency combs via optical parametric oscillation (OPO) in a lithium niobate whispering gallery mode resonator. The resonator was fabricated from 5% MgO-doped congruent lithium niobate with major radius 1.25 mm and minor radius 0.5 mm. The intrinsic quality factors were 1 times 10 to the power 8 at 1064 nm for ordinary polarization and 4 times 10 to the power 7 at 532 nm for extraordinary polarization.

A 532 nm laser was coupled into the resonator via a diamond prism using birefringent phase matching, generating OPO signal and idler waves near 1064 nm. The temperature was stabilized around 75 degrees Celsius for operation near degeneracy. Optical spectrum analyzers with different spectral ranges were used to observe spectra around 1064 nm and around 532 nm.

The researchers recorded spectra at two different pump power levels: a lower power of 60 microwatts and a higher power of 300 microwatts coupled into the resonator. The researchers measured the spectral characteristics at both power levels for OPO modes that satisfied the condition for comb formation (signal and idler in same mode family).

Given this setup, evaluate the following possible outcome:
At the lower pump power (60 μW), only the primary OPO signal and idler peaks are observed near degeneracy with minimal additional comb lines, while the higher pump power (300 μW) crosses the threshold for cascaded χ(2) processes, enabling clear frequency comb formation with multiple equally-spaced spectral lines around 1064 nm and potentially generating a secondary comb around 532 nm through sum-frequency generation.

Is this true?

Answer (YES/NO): NO